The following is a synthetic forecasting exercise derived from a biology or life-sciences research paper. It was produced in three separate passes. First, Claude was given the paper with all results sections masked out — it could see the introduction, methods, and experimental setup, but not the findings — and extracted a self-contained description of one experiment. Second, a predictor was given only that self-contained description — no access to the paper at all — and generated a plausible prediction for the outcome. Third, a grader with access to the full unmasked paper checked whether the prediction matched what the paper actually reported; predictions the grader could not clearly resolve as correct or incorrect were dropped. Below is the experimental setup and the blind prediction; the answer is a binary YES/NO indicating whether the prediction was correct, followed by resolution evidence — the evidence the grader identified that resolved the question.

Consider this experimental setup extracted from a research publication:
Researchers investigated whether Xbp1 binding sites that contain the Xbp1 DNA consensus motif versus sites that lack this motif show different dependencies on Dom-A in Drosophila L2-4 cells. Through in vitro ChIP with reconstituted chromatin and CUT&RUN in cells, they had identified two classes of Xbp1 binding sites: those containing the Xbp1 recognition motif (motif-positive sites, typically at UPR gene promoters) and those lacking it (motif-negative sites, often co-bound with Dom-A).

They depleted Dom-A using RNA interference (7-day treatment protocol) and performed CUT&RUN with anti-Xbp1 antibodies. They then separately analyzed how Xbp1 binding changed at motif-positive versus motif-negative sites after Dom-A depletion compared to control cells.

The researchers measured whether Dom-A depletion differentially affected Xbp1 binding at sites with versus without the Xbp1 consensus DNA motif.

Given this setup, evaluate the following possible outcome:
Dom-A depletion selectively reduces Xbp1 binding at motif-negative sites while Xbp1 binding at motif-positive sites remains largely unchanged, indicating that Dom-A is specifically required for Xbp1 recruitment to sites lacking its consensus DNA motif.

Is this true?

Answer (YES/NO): NO